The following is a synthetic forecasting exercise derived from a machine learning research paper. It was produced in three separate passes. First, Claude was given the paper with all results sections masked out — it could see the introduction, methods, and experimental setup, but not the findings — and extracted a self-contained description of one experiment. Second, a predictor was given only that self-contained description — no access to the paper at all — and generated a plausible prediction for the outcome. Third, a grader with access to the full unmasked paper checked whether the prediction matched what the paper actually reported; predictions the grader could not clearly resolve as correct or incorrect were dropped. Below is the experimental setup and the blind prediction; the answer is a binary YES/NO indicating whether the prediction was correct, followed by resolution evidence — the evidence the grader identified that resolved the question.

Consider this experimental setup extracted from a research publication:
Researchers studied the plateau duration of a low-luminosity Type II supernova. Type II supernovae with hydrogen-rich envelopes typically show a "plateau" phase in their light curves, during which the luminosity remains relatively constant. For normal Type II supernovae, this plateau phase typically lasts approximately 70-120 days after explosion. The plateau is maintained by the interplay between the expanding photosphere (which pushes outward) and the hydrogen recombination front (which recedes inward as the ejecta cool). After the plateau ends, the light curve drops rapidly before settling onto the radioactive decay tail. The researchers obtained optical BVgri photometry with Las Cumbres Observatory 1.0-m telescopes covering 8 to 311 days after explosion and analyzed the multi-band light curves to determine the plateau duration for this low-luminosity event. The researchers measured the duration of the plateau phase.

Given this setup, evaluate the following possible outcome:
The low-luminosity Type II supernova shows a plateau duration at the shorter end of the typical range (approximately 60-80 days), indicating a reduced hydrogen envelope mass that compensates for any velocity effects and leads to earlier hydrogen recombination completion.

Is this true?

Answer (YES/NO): NO